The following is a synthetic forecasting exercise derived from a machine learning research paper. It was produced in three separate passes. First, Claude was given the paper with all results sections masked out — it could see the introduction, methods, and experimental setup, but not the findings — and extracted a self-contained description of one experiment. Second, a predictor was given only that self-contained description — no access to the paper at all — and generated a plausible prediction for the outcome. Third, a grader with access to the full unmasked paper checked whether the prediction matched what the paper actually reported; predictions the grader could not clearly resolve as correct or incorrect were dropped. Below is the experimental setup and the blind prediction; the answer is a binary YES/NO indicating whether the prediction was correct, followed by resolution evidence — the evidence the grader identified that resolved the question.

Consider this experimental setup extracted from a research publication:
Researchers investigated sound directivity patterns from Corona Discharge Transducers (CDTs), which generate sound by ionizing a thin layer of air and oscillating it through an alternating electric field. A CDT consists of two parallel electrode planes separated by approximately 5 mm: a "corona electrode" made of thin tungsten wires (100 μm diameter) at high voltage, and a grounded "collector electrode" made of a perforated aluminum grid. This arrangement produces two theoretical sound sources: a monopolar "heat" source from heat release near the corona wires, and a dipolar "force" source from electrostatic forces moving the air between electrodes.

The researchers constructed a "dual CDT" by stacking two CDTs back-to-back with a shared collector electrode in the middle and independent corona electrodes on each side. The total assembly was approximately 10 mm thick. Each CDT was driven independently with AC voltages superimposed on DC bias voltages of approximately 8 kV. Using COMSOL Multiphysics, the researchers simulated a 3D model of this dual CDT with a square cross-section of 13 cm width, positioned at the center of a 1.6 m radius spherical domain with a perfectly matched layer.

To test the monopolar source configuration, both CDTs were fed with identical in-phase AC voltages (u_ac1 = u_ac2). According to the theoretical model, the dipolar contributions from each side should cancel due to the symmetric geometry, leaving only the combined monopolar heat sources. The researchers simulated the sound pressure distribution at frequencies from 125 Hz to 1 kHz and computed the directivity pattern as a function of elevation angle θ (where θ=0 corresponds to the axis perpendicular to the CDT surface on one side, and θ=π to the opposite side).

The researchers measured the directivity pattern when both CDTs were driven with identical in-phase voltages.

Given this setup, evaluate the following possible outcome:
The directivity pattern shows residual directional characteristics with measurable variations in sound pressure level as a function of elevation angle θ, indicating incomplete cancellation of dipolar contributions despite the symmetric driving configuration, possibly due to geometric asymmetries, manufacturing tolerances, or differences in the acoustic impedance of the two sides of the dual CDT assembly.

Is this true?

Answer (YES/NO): NO